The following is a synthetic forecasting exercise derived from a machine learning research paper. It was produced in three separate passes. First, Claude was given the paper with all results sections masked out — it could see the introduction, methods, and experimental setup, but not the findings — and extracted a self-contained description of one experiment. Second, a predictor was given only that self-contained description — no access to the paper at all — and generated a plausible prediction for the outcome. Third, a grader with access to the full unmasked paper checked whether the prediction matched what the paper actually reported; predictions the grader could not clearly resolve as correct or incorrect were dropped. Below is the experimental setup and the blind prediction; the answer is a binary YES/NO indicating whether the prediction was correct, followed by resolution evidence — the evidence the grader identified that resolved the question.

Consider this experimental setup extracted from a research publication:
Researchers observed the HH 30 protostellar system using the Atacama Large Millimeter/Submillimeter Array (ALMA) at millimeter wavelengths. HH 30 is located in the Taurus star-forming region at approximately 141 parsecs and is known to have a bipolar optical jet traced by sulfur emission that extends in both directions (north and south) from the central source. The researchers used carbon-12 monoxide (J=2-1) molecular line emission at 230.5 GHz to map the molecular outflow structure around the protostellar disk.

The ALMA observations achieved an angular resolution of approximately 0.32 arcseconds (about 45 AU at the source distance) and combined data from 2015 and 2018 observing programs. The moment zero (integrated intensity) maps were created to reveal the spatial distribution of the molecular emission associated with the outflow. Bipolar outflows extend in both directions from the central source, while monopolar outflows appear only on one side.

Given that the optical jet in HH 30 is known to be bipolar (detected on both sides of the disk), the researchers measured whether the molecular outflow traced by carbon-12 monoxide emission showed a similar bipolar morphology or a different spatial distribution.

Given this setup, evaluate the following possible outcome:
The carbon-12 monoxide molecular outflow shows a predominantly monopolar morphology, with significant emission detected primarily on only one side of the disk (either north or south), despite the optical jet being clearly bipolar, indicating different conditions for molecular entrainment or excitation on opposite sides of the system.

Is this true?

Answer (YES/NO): YES